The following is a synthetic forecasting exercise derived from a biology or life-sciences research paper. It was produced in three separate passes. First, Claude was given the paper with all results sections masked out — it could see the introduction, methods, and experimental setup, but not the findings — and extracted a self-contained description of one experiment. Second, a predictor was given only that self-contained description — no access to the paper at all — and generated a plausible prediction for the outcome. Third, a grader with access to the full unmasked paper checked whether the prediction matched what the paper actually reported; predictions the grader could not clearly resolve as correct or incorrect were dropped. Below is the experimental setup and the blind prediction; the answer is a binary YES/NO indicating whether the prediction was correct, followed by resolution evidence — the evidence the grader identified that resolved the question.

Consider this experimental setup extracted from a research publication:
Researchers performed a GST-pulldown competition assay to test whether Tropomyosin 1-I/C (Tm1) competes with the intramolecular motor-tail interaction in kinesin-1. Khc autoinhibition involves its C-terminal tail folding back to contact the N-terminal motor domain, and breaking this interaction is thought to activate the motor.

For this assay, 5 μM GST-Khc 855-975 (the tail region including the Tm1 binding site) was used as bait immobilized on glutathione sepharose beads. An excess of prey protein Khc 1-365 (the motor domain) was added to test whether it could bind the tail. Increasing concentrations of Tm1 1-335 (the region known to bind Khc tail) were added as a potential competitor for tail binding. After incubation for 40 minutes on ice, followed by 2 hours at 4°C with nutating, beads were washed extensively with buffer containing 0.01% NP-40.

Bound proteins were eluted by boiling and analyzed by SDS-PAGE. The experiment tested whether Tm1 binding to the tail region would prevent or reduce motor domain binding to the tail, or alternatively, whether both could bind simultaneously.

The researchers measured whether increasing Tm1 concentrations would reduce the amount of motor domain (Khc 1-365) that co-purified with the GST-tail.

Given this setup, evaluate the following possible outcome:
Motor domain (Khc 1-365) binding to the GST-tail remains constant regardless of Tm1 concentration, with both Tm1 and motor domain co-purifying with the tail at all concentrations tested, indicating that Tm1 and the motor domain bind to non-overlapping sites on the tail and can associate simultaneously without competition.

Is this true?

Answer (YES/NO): YES